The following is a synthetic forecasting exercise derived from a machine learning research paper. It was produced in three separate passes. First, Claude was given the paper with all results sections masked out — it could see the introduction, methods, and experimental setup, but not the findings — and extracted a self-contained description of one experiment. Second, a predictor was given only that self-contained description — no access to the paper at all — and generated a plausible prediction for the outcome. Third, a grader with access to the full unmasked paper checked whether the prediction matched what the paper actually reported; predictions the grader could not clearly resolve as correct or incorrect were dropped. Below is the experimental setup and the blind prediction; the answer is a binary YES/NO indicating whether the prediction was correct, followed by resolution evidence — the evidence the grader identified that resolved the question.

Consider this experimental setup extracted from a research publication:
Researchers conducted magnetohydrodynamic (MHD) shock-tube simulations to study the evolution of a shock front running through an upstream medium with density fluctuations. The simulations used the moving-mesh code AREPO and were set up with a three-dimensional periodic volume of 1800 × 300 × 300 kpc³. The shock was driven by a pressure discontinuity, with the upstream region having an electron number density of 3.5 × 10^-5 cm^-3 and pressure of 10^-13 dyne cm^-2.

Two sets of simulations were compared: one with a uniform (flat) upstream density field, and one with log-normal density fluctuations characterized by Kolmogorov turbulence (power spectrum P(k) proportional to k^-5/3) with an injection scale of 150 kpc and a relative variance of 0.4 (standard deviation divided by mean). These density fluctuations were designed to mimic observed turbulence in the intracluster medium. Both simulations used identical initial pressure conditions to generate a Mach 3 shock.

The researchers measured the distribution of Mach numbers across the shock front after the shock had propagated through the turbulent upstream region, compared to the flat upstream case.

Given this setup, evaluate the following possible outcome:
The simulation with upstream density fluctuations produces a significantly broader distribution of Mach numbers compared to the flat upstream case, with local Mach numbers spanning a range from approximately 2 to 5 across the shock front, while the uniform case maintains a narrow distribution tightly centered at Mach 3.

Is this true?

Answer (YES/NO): YES